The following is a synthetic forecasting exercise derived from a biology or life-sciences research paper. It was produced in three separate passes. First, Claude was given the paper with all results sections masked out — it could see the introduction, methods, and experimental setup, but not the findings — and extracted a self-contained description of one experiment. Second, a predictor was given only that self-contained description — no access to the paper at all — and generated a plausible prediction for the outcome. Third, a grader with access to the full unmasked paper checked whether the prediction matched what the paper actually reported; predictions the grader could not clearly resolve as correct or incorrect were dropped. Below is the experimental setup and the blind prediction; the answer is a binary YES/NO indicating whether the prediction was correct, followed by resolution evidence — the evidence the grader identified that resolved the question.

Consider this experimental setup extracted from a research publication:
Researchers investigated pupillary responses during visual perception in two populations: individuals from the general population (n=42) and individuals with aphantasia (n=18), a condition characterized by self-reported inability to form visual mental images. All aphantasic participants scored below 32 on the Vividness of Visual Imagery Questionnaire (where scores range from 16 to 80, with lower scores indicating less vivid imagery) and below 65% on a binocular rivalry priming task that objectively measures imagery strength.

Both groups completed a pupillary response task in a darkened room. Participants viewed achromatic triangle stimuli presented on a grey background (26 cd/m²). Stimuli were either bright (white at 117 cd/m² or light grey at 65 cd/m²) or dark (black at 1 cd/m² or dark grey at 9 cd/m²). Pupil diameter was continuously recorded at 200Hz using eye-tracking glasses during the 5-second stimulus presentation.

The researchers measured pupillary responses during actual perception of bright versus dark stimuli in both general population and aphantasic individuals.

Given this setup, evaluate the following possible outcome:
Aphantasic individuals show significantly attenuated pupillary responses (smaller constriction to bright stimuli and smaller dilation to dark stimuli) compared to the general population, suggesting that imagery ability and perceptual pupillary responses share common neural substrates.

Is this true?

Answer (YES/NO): NO